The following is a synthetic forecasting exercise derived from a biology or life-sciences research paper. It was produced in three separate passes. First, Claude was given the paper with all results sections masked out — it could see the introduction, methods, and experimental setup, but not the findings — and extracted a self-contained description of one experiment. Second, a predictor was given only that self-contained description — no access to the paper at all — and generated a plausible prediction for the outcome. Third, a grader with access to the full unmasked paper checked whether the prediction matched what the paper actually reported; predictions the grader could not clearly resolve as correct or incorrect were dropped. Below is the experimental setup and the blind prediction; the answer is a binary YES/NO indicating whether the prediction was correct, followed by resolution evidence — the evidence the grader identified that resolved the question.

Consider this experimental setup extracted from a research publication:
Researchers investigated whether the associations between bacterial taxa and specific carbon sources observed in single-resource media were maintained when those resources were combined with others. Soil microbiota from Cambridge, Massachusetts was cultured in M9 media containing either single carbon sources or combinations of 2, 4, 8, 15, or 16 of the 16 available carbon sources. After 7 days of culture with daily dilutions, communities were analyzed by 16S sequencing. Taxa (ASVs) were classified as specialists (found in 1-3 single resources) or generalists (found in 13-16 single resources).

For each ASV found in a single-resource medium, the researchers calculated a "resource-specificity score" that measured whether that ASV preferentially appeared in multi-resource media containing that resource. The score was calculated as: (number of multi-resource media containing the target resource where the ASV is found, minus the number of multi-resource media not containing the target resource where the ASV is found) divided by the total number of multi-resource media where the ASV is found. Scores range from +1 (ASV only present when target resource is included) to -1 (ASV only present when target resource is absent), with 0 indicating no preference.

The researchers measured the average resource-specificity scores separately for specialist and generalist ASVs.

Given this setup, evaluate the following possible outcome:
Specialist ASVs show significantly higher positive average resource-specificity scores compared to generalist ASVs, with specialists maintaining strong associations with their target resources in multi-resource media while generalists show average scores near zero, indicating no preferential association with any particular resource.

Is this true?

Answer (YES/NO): YES